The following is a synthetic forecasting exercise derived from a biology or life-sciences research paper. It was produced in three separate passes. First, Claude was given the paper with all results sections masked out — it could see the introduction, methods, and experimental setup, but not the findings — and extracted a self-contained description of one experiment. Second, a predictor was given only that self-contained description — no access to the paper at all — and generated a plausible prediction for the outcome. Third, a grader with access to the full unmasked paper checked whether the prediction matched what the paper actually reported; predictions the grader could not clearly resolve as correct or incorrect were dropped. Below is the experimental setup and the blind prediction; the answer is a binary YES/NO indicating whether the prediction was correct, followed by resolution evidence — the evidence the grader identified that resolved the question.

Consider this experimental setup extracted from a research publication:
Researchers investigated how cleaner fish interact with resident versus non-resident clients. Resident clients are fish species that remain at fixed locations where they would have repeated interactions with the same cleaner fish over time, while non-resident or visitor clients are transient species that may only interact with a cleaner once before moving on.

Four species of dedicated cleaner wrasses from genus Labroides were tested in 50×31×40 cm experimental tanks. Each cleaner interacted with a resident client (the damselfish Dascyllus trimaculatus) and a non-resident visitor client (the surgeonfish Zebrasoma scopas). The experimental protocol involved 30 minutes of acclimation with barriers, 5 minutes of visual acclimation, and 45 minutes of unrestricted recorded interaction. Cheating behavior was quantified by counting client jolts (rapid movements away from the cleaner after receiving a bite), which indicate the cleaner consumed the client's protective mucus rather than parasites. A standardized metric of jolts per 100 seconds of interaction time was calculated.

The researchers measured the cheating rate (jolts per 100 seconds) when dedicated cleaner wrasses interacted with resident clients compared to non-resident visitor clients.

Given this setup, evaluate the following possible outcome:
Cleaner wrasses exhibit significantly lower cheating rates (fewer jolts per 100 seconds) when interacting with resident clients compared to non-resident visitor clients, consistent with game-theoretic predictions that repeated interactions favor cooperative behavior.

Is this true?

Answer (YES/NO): NO